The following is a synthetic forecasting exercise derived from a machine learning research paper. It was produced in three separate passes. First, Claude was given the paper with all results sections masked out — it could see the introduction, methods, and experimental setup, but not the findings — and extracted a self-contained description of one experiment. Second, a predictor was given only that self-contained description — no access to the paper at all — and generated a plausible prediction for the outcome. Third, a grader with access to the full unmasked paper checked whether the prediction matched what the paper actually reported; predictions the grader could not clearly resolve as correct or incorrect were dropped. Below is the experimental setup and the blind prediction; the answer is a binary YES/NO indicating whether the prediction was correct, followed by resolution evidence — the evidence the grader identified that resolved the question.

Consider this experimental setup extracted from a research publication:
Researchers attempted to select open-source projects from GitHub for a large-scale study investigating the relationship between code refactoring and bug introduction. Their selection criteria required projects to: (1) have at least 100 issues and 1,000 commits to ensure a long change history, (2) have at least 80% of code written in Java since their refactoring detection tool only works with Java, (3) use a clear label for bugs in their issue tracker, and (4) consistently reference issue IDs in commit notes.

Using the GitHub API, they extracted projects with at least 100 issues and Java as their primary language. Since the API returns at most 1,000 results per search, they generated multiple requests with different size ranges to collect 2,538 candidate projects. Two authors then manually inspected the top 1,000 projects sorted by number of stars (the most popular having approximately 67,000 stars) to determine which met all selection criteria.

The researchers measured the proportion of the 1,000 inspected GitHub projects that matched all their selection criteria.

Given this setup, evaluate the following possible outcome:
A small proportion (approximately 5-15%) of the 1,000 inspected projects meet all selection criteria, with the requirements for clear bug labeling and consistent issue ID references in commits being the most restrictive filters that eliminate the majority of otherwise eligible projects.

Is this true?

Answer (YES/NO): NO